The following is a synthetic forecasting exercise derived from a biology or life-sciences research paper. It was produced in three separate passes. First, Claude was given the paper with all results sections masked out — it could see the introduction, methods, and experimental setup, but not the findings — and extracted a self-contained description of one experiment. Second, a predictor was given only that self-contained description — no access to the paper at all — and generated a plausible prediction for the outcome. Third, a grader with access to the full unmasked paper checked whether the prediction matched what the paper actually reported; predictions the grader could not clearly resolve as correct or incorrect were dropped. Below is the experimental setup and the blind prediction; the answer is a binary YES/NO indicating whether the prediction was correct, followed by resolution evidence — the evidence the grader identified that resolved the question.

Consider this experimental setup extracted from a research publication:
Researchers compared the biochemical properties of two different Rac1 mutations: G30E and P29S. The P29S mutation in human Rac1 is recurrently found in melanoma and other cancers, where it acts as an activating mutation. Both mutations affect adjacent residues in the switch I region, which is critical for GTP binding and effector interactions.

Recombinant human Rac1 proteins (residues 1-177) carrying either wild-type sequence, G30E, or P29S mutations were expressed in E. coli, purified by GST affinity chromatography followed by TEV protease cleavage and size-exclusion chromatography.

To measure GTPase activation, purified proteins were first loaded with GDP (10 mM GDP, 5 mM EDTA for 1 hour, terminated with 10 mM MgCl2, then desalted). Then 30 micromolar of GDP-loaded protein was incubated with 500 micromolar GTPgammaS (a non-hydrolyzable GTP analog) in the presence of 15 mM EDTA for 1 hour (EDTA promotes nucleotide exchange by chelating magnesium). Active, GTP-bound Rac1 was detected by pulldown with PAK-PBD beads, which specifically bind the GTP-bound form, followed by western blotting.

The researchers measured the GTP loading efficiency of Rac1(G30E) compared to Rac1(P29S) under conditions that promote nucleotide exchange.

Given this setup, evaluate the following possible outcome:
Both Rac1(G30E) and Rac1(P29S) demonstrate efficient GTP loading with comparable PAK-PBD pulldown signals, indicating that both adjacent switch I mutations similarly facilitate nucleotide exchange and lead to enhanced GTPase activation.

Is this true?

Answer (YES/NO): NO